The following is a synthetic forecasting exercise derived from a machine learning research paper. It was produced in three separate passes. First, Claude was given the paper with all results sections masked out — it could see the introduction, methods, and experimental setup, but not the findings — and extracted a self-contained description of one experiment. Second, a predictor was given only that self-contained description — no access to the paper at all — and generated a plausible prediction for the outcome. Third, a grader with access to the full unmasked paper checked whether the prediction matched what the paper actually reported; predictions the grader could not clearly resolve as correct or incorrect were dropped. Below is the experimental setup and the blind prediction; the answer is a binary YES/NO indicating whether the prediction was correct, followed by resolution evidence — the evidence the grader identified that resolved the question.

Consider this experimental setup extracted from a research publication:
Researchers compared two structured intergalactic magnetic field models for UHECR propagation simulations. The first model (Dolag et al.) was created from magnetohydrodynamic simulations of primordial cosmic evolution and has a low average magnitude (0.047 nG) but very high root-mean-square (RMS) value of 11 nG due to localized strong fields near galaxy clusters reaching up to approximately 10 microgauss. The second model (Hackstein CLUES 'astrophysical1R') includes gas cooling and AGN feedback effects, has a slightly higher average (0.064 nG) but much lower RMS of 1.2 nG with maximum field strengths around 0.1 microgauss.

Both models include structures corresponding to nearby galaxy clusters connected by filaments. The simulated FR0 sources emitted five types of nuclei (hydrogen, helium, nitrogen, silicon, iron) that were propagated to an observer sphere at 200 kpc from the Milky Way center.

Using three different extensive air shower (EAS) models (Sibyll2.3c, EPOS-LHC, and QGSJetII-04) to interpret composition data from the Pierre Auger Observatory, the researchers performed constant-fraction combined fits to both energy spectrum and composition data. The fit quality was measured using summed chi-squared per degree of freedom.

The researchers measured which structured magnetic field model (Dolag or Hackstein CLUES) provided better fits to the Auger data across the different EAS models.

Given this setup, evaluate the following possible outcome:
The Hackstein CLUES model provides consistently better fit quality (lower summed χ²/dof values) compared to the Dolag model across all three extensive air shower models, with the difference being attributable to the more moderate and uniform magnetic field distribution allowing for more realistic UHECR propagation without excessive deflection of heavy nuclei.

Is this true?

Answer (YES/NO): YES